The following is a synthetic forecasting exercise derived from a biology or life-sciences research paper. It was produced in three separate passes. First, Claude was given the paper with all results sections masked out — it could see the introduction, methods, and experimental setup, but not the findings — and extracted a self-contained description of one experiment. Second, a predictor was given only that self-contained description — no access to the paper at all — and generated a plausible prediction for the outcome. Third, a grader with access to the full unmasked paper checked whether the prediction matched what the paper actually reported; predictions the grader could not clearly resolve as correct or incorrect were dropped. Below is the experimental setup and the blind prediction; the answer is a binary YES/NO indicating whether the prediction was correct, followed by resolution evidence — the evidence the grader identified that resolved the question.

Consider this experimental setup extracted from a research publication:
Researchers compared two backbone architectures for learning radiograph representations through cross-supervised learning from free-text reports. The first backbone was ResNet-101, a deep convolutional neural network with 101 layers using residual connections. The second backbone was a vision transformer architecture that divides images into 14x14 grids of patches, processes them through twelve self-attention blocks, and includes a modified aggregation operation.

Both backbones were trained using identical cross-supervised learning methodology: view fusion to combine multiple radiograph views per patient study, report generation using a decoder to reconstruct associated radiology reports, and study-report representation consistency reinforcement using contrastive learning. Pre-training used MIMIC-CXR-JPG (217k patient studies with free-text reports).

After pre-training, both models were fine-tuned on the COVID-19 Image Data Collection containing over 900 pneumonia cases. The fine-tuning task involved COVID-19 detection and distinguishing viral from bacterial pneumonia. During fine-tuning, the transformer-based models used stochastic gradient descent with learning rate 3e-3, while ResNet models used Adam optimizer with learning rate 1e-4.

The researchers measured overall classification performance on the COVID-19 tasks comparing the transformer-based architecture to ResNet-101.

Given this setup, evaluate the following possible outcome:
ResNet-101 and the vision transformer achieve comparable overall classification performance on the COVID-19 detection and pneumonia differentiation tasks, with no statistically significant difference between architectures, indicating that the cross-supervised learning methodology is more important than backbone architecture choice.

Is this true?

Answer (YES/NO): NO